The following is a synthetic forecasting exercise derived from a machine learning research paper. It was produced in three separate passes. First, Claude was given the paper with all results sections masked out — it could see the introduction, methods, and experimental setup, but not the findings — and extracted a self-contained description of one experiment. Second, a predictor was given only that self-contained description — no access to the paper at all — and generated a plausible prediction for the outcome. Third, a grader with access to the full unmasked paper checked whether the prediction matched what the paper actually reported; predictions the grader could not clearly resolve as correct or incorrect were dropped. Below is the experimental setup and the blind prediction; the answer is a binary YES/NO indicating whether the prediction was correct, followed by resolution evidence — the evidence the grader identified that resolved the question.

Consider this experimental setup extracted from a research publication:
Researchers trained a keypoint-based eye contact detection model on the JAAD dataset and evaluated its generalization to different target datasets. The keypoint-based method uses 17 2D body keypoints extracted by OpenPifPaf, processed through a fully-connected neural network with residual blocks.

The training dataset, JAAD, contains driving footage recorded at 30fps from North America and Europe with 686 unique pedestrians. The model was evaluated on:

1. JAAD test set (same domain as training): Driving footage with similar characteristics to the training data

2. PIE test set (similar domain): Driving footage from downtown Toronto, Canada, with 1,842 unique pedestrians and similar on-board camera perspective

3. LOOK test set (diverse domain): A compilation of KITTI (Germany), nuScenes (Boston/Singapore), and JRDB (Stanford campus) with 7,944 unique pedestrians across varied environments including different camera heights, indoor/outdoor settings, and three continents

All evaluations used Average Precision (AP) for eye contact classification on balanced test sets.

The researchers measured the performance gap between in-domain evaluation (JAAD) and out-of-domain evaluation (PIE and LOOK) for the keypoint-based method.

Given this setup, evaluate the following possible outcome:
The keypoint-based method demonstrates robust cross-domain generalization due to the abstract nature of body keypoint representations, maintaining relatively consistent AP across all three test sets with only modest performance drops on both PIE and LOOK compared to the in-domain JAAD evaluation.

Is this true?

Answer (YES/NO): NO